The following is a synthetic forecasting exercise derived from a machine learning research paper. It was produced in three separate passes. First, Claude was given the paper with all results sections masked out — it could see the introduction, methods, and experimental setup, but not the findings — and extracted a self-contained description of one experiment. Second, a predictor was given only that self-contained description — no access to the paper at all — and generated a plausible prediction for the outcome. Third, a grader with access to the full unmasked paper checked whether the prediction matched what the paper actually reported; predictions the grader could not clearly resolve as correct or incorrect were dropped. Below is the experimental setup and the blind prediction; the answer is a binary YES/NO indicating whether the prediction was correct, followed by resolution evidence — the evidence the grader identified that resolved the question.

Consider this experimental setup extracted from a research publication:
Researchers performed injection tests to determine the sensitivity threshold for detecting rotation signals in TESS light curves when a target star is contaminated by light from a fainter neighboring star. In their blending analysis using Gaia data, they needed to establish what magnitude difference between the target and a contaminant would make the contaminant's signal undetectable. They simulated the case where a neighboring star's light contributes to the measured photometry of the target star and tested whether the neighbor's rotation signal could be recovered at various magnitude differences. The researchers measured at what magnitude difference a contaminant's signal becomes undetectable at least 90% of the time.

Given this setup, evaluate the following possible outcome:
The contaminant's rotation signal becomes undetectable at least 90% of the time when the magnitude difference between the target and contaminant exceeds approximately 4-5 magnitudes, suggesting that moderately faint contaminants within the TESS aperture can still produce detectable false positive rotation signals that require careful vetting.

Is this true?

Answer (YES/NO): NO